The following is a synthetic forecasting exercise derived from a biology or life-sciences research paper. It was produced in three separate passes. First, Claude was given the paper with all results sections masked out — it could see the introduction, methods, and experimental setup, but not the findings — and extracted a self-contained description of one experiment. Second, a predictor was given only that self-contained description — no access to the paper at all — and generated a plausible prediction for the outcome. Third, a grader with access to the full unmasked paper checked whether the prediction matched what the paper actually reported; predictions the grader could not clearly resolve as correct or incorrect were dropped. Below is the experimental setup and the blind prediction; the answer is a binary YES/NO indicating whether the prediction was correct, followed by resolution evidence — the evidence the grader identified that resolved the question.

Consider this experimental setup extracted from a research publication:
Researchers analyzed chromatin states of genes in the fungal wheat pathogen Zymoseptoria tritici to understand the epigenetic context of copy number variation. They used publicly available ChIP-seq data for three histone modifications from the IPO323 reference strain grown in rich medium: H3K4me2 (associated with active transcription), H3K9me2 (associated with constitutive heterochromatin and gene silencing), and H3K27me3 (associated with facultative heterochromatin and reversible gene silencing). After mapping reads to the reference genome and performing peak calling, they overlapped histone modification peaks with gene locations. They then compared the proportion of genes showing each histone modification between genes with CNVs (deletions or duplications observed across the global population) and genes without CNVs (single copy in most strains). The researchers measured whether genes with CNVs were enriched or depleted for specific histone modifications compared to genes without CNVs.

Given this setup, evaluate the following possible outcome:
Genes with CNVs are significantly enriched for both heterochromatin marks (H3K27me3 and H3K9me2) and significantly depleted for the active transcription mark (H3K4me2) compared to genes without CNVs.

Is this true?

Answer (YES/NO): NO